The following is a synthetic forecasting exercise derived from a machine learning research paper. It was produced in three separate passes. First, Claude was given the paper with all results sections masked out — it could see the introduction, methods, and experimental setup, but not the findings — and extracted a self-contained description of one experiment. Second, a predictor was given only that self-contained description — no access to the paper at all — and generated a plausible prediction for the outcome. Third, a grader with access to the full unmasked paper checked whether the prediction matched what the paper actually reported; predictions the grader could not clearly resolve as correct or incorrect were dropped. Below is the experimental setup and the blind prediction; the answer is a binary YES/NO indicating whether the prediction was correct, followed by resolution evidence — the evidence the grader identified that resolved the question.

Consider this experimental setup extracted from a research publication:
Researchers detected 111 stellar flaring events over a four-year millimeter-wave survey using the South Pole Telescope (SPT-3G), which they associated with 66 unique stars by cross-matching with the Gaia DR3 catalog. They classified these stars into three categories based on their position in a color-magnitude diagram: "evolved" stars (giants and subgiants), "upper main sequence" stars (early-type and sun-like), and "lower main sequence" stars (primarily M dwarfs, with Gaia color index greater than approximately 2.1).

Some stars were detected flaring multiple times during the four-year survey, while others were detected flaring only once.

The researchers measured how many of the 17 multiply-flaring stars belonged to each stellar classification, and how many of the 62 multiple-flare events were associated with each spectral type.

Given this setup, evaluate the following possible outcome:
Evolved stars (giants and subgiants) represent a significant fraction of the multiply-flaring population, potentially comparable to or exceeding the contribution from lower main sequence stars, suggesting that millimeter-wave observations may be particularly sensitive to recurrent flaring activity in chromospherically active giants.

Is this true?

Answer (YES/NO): YES